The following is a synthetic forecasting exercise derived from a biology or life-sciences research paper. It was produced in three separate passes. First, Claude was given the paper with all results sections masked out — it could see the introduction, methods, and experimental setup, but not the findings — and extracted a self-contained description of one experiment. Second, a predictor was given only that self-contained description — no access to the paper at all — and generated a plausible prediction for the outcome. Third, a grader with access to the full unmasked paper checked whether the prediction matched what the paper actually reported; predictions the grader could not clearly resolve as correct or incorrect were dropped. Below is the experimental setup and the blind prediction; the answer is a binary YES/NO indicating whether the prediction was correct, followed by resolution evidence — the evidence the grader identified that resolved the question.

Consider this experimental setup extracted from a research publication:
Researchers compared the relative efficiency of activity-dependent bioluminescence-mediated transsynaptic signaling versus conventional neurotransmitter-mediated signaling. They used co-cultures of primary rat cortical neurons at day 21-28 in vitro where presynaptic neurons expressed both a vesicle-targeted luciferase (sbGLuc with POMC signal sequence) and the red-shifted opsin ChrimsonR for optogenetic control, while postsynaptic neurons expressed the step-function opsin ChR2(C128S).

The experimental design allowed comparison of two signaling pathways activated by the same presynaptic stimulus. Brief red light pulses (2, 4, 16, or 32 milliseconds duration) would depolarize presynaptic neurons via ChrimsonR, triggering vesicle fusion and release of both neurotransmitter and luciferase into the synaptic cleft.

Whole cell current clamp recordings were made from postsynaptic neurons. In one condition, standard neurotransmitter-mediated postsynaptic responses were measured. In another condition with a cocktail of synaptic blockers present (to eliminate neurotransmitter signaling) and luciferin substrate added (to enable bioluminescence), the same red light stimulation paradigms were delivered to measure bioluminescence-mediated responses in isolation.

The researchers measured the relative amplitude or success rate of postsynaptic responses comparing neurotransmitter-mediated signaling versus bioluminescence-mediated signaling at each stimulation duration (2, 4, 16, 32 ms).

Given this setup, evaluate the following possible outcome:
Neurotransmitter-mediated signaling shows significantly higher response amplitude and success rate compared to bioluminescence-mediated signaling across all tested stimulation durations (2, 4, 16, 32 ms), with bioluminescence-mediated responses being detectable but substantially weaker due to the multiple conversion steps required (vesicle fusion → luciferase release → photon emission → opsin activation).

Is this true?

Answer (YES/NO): NO